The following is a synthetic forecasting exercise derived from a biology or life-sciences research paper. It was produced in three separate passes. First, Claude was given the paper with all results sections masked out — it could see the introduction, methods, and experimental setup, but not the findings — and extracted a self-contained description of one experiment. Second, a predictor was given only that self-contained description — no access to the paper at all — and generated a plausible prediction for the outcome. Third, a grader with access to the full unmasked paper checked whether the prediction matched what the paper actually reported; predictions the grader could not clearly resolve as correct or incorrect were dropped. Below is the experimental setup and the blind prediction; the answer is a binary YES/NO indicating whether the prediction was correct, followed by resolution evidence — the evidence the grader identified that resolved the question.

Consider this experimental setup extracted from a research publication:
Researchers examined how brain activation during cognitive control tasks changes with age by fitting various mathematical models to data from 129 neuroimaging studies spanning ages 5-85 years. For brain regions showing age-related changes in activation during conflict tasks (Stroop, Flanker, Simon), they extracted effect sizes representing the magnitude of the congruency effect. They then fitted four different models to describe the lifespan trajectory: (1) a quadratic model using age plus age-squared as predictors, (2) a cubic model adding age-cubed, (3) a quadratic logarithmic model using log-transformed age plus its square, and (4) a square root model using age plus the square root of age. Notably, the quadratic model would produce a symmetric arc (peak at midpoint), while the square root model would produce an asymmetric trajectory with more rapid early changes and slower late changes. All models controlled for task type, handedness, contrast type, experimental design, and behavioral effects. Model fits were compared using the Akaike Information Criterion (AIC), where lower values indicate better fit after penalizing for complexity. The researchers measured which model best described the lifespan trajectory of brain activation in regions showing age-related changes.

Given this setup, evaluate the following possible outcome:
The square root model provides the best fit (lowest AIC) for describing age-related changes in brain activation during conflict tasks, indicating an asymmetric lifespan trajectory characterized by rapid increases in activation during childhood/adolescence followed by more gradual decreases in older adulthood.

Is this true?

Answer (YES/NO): YES